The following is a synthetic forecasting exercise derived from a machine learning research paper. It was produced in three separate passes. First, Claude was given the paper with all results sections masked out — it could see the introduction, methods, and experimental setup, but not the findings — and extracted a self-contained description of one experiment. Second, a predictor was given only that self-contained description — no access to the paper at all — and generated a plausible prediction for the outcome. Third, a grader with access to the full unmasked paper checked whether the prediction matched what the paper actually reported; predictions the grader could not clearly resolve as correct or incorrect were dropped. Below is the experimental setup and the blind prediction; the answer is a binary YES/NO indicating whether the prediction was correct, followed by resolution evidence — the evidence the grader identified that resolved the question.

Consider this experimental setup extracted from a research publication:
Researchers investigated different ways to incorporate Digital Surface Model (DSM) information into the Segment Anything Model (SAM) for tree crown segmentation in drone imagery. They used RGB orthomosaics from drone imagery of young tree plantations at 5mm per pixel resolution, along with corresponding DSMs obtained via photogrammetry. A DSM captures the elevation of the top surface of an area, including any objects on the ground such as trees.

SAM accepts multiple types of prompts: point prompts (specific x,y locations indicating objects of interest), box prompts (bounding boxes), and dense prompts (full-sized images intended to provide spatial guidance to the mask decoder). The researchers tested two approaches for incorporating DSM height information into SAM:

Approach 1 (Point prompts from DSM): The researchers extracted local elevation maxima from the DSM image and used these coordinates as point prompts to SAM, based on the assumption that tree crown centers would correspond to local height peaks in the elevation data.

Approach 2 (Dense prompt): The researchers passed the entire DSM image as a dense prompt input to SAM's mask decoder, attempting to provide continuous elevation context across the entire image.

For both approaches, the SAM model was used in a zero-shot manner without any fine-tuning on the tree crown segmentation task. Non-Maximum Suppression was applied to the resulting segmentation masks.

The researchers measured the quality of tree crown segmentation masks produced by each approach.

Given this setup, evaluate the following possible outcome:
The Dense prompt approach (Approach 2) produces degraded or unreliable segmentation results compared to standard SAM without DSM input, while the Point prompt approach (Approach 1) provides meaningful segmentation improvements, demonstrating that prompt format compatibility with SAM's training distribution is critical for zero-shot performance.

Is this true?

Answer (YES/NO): NO